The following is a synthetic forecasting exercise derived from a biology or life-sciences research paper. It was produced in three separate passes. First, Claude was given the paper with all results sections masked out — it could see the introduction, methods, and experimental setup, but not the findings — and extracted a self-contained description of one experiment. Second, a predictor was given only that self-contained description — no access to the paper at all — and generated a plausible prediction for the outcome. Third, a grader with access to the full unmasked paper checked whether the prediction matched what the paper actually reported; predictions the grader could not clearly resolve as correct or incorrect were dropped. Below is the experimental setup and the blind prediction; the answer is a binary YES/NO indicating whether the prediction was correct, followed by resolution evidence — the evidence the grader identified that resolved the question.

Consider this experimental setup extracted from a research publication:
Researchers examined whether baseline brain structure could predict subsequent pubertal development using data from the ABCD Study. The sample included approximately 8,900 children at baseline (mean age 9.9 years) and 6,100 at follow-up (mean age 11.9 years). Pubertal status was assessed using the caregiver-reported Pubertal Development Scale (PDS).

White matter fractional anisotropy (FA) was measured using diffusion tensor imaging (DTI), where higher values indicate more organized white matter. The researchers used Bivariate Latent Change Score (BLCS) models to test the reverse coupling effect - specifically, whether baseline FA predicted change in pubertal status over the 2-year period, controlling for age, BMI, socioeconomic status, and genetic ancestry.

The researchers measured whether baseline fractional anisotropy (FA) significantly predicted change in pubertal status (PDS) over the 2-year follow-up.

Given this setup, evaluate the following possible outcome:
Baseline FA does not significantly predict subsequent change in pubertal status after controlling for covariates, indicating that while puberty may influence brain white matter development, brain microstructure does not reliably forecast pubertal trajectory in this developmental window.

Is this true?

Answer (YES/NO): YES